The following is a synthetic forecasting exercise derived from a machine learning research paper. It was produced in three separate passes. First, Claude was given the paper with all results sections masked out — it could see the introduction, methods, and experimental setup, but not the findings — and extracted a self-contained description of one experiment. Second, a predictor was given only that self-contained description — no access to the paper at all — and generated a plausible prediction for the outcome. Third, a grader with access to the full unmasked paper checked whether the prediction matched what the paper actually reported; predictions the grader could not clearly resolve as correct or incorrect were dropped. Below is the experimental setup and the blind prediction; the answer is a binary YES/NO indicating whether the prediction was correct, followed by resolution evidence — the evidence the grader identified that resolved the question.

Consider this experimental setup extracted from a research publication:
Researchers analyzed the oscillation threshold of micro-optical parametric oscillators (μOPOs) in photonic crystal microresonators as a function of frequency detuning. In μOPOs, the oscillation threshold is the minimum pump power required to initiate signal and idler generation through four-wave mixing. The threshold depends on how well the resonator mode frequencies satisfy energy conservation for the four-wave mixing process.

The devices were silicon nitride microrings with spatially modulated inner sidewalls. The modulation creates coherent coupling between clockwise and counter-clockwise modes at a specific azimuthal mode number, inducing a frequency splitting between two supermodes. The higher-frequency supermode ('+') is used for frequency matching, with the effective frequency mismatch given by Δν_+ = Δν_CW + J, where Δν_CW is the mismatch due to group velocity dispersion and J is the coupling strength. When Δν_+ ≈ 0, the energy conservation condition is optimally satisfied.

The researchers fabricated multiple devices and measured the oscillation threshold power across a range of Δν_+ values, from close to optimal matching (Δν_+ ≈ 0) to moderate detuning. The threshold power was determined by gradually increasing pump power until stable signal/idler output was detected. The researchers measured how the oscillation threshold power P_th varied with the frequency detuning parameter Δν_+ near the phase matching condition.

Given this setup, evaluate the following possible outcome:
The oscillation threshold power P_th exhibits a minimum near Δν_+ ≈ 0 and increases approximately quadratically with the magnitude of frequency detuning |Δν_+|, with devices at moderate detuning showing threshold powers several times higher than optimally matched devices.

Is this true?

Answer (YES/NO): NO